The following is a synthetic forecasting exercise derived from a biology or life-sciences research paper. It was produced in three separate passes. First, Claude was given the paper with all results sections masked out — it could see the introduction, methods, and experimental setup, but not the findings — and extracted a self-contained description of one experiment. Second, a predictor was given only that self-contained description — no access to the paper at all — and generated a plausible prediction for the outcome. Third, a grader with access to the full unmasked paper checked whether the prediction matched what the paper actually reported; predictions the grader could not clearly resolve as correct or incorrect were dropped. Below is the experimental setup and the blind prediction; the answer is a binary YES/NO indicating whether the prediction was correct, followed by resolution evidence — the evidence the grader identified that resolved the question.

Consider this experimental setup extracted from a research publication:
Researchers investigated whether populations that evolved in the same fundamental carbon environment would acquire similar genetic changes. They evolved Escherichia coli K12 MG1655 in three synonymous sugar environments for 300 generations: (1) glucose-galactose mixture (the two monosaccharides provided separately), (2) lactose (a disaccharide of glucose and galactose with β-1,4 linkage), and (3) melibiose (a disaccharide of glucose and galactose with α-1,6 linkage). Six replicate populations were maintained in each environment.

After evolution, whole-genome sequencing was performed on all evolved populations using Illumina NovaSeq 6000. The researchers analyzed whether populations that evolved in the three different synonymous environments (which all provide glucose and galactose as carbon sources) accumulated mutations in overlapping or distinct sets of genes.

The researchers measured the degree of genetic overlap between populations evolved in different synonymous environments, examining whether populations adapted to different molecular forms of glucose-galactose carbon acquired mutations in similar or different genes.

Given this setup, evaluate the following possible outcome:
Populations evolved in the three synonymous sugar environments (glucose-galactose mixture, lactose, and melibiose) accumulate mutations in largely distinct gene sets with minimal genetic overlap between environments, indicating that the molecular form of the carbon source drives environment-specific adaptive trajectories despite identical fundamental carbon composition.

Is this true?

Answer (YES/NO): NO